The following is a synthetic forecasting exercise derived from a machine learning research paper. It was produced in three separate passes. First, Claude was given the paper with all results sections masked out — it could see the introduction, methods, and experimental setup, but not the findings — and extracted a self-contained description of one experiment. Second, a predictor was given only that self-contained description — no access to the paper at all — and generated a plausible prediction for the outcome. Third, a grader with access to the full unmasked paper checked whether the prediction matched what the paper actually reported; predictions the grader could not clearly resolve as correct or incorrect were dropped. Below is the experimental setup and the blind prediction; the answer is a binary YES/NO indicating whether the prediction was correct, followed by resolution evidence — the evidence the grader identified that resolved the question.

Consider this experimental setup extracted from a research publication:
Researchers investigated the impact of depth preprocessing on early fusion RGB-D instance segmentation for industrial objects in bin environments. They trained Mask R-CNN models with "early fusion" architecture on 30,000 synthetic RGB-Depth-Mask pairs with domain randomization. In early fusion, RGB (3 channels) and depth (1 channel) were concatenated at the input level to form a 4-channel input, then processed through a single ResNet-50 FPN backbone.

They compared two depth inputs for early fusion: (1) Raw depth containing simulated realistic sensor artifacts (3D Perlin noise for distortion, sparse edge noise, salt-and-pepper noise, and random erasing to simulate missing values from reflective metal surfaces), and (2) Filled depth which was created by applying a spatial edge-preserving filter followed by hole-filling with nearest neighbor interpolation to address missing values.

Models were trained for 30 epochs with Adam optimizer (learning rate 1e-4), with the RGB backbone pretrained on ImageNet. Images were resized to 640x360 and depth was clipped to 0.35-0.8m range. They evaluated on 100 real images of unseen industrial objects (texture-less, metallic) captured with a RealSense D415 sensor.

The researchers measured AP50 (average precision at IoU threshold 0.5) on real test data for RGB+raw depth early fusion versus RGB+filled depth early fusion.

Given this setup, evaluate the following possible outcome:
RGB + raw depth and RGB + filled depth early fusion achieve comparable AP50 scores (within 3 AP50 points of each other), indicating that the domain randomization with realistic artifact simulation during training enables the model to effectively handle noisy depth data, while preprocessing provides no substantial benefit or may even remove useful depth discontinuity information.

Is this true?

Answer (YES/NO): NO